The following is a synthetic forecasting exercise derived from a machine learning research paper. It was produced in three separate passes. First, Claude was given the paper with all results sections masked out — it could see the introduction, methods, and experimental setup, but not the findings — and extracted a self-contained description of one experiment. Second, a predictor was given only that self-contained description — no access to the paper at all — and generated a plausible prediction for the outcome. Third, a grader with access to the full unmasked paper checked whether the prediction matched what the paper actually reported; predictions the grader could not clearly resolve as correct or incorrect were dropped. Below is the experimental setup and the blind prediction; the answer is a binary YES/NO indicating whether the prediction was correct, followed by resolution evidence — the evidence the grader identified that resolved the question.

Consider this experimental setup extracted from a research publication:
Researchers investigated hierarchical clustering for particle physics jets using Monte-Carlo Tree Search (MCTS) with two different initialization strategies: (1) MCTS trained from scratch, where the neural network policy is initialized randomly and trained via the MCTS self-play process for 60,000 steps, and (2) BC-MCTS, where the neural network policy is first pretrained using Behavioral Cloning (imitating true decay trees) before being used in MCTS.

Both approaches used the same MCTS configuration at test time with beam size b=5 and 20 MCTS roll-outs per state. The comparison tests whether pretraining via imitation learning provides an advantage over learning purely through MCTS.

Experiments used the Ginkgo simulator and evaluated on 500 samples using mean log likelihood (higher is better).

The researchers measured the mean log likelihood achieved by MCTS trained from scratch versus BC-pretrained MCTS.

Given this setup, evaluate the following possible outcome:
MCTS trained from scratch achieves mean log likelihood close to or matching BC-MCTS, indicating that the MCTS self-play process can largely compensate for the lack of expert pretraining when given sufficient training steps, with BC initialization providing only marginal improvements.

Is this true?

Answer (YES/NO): YES